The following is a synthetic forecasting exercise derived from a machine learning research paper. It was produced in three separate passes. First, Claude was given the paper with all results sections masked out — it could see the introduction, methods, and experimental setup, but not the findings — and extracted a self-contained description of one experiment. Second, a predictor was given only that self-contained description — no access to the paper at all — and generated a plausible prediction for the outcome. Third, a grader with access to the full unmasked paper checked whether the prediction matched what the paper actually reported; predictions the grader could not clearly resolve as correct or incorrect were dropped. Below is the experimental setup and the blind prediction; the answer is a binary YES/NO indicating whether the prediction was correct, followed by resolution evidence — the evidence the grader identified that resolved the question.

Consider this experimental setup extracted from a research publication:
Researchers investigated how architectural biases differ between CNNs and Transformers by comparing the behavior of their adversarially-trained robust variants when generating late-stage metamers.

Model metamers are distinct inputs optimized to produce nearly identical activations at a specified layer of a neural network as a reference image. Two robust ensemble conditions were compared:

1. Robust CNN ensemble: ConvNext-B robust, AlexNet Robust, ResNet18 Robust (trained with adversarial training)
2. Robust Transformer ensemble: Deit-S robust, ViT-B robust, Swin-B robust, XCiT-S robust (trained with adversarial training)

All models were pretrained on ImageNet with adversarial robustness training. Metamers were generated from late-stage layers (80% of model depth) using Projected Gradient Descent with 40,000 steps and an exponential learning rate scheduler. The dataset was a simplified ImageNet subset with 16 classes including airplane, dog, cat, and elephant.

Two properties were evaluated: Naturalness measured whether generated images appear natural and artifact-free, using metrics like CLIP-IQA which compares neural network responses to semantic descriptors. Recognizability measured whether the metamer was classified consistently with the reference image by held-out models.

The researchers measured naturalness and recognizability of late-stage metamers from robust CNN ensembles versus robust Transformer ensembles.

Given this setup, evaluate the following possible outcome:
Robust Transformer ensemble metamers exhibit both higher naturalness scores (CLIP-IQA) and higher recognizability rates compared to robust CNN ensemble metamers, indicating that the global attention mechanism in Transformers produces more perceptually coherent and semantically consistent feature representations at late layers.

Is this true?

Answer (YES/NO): NO